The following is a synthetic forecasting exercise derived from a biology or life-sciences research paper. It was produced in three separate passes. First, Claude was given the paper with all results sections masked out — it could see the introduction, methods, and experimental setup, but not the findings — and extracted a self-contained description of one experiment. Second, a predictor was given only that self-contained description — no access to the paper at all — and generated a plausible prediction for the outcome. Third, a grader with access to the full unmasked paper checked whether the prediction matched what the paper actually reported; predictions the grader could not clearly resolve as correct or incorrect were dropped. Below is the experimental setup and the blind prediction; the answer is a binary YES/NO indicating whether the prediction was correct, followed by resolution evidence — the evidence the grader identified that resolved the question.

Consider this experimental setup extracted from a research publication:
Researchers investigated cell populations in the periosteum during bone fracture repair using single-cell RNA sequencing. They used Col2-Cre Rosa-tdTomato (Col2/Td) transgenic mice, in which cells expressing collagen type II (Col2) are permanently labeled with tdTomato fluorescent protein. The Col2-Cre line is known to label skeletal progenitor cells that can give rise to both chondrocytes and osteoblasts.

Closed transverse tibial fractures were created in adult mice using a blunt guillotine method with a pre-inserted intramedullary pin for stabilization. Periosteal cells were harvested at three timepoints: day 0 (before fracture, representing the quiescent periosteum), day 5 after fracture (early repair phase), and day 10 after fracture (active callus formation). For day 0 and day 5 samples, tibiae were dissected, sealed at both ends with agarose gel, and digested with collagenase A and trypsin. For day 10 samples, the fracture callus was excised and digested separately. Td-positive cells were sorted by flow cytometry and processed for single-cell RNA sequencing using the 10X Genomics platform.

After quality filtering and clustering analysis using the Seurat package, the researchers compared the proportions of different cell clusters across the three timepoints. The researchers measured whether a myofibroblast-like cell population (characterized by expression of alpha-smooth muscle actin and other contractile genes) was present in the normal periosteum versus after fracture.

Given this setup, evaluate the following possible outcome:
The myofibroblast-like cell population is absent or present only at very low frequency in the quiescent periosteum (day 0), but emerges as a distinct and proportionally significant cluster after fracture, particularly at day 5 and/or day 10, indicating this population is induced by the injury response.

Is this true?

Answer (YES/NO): YES